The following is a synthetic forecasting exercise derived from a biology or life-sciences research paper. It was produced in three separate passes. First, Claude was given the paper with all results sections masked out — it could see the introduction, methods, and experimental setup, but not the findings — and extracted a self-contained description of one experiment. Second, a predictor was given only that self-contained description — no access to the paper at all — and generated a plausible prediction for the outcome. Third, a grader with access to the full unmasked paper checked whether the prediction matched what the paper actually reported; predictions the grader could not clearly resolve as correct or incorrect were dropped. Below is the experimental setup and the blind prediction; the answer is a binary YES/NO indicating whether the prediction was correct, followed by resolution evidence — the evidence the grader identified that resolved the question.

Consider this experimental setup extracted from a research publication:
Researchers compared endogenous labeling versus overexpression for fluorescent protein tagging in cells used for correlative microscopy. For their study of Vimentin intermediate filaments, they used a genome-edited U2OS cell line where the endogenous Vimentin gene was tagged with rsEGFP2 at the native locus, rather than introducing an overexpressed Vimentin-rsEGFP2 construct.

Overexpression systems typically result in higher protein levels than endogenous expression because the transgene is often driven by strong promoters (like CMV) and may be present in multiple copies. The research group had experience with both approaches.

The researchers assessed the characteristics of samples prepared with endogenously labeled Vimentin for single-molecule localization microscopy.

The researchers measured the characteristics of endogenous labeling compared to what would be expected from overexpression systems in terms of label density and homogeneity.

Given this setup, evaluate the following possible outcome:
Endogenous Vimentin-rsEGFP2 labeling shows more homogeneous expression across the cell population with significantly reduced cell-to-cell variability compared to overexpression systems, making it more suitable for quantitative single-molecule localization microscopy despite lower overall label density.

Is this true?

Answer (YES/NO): NO